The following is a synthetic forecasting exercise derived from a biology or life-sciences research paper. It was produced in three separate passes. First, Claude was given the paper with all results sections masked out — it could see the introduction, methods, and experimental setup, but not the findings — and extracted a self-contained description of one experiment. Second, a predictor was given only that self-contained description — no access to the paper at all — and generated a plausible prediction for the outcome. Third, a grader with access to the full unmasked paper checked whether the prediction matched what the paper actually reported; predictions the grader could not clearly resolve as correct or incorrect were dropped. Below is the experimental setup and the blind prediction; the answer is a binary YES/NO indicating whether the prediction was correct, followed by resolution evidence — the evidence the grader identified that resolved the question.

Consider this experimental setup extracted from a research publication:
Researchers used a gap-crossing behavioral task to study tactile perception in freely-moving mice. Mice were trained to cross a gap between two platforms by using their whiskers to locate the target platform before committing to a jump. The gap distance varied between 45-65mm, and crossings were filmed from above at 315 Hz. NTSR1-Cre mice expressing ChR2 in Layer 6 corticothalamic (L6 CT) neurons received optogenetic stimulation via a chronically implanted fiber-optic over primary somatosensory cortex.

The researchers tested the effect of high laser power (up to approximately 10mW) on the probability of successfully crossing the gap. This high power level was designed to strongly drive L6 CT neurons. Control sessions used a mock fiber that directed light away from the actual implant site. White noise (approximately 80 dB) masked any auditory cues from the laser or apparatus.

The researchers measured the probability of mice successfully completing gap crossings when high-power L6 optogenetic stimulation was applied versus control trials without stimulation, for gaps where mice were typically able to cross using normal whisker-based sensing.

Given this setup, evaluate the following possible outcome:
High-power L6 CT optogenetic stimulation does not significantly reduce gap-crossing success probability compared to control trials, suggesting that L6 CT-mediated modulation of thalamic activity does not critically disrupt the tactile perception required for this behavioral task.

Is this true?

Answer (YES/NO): NO